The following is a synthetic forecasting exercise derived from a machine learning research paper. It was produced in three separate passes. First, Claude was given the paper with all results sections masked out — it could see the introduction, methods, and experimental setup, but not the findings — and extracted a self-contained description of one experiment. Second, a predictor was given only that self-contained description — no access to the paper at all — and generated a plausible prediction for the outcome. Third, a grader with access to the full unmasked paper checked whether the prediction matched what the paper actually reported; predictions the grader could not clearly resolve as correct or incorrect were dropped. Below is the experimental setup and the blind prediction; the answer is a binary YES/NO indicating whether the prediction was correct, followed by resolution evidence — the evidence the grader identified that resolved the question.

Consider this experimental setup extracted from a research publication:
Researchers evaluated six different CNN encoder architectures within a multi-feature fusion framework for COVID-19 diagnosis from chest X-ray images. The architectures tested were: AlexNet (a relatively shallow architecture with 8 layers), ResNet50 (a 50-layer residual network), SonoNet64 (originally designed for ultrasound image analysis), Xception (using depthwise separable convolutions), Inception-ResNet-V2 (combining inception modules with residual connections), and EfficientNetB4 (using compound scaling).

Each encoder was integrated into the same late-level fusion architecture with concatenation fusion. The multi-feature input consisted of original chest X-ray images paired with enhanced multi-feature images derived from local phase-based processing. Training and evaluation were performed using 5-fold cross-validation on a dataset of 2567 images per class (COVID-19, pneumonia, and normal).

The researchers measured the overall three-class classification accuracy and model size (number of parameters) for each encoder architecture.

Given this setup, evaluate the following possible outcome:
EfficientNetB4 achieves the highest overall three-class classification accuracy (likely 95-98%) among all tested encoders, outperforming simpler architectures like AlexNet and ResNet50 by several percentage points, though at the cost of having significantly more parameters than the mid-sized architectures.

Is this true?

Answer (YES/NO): NO